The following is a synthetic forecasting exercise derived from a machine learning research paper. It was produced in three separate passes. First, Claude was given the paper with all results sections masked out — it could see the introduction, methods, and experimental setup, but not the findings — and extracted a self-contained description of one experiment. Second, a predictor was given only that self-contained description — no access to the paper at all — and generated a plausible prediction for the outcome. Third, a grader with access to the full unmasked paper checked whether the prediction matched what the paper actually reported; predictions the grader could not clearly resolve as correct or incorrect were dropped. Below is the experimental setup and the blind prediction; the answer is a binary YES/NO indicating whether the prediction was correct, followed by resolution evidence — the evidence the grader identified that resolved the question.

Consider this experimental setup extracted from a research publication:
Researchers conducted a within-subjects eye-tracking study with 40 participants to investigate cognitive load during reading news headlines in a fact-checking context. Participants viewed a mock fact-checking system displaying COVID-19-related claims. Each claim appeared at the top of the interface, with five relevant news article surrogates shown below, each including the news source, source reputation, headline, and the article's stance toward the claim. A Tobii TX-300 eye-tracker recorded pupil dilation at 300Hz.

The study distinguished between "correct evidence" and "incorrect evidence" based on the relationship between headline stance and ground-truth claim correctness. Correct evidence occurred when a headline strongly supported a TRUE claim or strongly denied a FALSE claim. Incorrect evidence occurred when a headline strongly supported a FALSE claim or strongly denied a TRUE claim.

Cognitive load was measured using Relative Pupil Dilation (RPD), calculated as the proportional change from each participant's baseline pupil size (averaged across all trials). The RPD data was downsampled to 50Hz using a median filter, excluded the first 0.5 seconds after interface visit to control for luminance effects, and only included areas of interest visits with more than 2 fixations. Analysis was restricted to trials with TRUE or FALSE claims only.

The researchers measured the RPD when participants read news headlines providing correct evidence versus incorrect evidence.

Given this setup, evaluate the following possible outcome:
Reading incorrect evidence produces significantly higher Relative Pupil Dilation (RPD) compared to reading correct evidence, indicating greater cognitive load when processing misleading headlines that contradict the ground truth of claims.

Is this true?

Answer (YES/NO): NO